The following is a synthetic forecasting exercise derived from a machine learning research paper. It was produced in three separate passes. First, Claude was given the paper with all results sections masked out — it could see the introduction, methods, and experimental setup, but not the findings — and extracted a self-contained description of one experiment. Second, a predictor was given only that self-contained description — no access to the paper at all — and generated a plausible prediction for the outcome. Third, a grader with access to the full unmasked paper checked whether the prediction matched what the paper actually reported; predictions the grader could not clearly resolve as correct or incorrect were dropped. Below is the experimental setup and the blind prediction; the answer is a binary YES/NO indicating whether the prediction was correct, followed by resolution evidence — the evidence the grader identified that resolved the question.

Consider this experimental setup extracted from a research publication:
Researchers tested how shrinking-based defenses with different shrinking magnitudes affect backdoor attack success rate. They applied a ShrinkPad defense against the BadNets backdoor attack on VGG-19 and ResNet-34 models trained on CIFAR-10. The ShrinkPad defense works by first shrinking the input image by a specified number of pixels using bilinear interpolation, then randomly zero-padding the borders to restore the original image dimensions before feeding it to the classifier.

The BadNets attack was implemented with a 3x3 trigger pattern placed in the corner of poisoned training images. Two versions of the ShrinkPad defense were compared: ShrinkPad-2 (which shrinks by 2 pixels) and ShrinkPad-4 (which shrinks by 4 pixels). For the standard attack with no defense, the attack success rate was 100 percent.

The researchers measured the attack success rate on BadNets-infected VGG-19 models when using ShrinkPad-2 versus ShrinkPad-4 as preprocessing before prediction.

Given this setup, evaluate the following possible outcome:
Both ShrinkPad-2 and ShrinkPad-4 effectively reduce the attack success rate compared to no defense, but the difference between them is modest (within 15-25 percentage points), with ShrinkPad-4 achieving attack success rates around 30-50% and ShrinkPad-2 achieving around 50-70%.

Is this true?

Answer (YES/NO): NO